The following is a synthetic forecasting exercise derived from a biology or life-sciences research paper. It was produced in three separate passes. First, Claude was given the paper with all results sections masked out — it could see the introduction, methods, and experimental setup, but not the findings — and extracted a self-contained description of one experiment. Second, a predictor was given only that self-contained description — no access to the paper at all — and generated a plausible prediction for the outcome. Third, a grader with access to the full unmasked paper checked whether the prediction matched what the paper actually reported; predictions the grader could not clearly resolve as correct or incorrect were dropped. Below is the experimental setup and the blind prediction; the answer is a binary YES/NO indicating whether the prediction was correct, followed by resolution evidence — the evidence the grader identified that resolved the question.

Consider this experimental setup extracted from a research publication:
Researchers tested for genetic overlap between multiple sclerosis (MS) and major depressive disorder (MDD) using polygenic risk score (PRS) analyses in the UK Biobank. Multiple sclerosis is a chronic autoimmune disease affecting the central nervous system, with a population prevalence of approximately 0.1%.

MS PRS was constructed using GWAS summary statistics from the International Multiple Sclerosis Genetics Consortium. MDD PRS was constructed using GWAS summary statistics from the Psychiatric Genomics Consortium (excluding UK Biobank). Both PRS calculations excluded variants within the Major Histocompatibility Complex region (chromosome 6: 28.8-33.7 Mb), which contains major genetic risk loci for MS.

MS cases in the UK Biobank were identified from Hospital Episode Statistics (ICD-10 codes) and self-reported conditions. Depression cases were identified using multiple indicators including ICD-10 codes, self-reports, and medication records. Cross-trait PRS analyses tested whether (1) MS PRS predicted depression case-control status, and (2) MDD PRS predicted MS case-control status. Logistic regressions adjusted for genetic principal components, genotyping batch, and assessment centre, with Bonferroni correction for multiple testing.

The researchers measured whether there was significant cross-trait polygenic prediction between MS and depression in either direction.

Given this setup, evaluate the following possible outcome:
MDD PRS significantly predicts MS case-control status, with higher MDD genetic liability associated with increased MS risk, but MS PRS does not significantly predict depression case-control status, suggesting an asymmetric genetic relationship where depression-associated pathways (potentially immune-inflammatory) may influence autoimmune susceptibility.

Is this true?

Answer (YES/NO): NO